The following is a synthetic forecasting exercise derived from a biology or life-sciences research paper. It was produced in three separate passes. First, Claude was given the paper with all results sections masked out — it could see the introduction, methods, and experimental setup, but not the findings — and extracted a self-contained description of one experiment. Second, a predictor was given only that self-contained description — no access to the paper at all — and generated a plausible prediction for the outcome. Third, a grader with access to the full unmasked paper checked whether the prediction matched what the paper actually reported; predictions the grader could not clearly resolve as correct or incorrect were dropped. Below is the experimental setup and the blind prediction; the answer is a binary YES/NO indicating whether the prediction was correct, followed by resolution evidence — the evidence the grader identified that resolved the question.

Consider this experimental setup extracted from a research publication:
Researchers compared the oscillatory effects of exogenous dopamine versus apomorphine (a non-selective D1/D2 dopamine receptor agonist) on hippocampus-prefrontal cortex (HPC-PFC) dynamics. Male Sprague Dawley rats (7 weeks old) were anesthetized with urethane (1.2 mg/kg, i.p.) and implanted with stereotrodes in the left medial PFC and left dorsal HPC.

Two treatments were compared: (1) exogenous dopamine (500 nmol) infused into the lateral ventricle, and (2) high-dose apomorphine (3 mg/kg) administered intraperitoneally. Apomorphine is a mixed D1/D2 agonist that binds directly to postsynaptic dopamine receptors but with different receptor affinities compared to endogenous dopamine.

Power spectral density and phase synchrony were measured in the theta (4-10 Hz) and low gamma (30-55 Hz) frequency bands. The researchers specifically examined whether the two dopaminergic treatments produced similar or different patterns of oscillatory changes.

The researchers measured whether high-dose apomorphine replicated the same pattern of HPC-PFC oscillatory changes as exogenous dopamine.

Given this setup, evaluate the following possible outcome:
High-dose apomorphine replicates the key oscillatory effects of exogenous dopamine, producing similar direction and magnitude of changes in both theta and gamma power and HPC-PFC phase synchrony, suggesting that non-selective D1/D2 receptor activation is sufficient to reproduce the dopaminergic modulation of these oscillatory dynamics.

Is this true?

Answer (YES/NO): NO